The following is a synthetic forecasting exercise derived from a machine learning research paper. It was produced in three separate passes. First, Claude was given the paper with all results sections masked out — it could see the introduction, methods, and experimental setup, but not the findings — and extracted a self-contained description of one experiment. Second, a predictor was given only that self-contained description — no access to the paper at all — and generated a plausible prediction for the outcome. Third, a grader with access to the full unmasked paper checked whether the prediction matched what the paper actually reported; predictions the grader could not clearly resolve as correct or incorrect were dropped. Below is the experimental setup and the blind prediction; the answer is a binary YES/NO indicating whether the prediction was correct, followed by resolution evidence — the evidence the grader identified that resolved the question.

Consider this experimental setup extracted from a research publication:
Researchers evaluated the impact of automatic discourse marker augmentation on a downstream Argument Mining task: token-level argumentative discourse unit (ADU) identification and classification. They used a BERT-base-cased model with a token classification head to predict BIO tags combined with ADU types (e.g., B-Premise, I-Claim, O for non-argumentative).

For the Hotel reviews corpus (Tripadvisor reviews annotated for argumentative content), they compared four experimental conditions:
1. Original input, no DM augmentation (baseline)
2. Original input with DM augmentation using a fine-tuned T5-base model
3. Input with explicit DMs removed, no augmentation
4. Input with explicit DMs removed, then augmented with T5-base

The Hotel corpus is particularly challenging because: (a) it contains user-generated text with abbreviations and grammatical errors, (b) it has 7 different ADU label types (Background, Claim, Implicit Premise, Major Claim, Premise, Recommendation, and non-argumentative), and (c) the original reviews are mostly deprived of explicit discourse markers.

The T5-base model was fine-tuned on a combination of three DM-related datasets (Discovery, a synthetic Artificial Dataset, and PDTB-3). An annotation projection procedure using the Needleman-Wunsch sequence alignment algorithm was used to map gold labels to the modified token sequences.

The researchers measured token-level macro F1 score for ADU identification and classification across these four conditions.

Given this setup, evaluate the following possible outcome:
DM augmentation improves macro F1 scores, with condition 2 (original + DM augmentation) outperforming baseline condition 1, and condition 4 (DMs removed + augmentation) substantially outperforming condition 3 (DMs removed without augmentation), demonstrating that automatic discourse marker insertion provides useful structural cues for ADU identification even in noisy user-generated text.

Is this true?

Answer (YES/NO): NO